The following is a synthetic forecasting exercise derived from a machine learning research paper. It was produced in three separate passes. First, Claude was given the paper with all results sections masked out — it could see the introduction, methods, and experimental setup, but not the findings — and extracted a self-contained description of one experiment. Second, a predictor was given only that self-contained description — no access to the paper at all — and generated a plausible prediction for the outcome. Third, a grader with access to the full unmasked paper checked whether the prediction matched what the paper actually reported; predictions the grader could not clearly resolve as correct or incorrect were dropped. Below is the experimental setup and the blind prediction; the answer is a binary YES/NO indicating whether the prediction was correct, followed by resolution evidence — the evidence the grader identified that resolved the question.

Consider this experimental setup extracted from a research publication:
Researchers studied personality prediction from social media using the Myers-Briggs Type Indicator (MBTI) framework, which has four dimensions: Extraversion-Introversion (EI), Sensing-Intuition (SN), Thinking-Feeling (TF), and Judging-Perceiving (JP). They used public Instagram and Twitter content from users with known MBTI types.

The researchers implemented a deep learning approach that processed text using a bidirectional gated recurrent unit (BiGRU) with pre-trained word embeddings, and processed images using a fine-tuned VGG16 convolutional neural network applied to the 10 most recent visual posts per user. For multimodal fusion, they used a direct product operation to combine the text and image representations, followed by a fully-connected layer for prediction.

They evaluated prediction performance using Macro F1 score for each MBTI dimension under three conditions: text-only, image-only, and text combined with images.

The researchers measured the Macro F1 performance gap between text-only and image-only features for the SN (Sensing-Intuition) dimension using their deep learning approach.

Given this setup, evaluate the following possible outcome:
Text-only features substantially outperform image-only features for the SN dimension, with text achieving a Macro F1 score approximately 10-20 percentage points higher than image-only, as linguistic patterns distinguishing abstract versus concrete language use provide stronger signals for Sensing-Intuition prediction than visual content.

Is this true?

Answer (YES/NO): YES